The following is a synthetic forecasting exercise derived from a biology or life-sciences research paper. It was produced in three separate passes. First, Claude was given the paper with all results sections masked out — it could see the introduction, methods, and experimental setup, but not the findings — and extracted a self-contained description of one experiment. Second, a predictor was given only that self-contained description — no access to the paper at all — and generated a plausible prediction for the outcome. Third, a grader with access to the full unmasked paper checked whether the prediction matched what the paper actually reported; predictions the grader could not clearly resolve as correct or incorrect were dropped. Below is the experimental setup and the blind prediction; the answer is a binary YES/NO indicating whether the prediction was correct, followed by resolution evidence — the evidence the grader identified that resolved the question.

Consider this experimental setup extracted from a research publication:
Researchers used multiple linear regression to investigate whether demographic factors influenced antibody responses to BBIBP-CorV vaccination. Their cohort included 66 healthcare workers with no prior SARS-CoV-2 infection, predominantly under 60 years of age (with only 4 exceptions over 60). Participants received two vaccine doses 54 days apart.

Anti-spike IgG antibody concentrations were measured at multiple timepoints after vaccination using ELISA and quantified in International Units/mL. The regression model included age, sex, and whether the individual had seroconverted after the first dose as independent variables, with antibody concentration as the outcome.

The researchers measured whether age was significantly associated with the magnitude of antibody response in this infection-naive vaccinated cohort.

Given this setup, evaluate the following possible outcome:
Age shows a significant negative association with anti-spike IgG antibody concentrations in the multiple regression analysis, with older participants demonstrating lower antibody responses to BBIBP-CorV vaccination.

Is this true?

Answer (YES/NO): YES